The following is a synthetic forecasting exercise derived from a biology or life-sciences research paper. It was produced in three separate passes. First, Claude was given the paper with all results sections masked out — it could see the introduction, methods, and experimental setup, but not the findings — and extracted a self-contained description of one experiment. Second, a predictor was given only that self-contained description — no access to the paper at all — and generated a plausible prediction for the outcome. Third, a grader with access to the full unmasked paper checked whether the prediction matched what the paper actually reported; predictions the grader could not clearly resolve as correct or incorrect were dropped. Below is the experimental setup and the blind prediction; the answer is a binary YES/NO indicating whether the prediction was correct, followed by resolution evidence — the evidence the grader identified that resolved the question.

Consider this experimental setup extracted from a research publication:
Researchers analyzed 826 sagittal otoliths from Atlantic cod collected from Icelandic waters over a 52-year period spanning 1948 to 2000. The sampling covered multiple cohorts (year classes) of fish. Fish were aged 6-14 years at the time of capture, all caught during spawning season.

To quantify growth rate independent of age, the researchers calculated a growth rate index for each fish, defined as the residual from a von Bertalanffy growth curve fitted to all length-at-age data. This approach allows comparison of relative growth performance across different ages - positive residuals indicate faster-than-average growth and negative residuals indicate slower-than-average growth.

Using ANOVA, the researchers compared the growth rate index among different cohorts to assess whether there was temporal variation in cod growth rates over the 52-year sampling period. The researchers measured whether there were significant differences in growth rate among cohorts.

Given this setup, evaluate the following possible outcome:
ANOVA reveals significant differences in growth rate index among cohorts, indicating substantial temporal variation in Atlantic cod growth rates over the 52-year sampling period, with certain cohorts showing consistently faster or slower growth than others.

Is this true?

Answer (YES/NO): YES